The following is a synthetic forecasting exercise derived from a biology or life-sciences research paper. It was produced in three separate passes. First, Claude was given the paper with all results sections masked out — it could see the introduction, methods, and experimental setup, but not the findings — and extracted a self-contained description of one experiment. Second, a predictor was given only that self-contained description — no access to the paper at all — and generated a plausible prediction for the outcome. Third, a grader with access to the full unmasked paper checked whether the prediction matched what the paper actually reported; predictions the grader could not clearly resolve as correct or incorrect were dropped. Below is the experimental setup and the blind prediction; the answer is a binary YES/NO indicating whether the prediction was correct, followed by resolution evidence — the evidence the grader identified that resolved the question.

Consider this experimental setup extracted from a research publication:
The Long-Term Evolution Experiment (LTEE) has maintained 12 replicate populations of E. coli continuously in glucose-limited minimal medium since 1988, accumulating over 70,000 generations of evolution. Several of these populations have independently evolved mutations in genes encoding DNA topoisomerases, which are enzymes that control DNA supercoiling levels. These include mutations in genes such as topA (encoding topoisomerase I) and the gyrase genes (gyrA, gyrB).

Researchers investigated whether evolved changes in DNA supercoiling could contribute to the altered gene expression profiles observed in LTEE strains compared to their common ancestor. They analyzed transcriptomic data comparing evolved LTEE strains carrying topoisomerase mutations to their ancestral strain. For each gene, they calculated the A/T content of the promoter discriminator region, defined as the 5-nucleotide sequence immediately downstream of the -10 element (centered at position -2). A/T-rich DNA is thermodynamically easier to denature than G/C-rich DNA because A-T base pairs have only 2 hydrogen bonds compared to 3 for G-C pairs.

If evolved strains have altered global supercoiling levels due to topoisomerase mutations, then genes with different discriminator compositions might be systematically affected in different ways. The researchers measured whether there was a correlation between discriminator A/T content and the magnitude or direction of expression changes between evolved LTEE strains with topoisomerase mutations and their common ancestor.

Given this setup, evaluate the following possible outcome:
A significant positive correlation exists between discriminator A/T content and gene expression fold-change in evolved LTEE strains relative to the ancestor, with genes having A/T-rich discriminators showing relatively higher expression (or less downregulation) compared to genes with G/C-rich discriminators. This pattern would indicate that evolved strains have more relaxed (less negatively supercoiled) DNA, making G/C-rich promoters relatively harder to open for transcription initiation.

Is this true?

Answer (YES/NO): NO